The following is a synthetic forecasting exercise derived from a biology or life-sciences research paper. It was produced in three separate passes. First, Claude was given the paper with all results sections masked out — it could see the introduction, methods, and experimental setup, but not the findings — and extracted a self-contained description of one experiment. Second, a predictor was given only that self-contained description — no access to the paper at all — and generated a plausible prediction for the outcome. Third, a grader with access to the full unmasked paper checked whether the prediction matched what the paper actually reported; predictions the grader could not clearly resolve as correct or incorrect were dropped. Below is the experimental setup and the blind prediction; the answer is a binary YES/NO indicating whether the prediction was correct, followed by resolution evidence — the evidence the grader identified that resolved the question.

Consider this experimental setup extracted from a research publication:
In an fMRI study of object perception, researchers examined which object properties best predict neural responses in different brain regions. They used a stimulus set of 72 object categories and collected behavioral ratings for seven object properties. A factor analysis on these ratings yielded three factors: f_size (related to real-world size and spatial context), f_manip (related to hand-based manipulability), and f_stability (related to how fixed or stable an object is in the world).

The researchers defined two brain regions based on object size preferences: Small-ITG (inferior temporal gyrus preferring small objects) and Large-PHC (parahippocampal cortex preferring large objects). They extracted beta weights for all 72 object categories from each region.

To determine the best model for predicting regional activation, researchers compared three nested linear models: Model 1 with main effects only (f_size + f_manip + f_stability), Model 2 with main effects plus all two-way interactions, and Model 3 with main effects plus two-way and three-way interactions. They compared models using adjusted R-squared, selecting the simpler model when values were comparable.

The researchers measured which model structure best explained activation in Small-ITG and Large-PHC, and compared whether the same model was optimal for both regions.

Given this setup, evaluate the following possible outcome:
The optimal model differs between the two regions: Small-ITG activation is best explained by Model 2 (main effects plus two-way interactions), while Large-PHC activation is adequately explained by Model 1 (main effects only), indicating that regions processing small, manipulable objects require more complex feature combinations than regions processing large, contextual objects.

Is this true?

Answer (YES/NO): NO